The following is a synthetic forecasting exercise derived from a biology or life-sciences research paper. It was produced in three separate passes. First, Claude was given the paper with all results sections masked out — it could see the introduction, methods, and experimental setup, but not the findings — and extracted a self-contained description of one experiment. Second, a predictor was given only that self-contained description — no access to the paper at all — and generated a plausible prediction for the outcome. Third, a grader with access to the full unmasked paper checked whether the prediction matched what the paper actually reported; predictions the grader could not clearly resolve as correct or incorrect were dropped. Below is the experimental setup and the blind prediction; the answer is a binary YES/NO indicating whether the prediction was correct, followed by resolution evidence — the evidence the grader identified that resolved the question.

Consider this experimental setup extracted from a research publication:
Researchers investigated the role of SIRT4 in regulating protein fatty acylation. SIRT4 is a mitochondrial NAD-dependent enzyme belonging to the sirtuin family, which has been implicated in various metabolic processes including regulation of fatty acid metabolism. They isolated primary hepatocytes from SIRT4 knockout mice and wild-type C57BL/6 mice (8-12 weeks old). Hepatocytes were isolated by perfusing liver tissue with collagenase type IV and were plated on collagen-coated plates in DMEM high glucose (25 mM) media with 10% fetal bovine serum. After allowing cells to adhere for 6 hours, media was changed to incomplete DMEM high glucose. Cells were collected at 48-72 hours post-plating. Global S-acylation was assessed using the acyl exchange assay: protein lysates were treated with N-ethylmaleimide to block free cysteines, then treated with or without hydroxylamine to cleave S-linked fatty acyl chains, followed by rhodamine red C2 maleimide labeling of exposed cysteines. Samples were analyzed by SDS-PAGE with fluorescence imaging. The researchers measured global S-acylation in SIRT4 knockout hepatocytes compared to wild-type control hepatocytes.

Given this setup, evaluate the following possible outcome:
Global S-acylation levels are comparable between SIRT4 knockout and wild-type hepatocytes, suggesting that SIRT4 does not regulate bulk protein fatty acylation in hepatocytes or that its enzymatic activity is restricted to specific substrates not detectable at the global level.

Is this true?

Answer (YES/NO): NO